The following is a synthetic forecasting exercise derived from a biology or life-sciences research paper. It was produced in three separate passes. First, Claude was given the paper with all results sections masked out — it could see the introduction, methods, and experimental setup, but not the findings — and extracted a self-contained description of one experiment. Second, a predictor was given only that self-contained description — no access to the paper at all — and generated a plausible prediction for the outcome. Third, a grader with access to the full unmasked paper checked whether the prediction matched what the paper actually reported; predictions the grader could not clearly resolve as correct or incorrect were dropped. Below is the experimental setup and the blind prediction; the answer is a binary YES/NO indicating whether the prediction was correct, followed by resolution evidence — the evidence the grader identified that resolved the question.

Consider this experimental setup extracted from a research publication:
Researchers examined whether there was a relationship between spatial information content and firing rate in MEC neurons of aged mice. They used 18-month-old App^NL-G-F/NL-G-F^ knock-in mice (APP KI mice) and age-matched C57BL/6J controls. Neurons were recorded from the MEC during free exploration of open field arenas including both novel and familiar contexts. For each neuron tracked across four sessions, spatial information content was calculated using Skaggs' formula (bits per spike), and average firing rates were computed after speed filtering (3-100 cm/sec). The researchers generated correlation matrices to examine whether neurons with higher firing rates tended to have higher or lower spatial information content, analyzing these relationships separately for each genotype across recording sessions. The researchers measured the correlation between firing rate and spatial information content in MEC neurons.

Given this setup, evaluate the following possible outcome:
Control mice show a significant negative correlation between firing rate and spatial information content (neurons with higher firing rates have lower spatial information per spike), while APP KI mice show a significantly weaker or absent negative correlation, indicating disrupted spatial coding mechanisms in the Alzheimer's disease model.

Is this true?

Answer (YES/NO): NO